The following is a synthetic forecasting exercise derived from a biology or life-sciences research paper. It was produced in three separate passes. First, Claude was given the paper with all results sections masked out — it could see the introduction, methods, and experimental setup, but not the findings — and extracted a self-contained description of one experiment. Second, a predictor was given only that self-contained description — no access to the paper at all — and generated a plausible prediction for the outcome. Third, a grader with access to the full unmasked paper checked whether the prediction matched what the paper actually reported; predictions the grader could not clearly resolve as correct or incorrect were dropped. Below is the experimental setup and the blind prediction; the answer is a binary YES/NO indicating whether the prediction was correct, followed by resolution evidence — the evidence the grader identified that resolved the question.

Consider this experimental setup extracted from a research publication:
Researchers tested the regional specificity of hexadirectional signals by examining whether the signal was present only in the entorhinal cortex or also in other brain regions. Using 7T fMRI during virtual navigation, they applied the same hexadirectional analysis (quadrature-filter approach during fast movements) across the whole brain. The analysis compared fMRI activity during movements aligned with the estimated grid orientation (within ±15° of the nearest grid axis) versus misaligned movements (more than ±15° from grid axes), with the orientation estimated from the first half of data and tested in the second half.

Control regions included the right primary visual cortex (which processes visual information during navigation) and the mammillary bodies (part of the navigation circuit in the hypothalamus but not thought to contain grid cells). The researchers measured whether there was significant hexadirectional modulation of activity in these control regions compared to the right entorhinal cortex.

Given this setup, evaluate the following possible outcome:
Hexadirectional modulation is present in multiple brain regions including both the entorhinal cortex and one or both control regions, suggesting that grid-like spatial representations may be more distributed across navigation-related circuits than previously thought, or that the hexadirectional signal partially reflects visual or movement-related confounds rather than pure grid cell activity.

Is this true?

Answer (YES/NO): NO